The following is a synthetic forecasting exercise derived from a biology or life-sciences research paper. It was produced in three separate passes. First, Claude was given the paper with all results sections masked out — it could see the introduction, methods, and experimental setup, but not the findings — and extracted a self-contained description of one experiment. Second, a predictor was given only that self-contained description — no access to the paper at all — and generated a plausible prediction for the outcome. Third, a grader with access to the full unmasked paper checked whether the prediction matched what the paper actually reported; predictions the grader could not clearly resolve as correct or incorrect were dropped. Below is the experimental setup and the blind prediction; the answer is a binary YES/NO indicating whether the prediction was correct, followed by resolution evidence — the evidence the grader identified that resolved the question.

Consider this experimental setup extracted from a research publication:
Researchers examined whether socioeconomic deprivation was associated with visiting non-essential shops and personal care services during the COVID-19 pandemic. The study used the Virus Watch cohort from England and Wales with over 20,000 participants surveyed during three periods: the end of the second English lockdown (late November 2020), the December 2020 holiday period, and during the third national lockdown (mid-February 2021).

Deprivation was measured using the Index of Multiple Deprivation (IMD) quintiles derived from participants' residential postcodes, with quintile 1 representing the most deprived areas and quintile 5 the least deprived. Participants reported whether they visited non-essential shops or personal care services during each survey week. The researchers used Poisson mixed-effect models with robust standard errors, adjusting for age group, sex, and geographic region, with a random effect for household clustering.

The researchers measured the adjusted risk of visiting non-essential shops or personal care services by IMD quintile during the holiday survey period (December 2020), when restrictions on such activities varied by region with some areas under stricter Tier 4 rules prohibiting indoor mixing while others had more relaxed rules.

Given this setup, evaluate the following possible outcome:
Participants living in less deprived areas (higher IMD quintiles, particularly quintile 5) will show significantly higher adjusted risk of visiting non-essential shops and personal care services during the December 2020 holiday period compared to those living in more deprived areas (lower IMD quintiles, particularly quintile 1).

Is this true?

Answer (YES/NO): NO